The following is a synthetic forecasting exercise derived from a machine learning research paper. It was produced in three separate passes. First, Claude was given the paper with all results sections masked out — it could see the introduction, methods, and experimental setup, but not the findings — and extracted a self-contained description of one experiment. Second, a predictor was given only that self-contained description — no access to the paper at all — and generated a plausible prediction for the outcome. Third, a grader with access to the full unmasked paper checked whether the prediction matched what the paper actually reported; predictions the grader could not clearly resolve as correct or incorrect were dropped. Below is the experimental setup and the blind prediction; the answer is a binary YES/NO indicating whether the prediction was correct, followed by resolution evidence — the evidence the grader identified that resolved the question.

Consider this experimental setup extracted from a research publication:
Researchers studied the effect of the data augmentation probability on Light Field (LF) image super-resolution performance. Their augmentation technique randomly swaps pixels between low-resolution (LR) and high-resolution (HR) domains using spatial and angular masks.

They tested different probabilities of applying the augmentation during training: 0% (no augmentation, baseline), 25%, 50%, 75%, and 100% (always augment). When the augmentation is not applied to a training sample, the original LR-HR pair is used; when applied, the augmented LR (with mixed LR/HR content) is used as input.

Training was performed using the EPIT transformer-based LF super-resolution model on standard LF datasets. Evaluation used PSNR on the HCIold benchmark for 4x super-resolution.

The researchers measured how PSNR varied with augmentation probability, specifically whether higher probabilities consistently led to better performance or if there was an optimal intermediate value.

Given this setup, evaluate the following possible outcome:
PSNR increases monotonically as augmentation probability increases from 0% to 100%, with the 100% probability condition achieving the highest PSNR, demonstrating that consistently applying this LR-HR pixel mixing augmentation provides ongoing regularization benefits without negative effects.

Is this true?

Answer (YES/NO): NO